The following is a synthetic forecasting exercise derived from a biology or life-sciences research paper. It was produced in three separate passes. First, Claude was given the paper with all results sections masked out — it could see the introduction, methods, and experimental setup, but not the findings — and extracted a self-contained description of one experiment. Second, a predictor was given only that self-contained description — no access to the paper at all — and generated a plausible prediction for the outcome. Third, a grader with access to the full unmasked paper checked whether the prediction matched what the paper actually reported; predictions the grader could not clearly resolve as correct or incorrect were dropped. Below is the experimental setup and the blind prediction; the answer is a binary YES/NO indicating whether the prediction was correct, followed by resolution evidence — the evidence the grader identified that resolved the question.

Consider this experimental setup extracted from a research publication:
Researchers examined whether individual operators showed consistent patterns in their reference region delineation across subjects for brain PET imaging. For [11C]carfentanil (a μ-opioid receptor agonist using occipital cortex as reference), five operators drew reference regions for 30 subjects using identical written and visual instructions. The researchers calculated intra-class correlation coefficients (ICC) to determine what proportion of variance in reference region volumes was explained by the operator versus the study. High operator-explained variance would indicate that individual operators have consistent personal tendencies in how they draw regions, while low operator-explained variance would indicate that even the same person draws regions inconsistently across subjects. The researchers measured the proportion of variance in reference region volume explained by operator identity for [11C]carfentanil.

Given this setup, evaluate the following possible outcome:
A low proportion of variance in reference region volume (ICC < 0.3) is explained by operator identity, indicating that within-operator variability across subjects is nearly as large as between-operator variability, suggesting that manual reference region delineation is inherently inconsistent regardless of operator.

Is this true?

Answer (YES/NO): YES